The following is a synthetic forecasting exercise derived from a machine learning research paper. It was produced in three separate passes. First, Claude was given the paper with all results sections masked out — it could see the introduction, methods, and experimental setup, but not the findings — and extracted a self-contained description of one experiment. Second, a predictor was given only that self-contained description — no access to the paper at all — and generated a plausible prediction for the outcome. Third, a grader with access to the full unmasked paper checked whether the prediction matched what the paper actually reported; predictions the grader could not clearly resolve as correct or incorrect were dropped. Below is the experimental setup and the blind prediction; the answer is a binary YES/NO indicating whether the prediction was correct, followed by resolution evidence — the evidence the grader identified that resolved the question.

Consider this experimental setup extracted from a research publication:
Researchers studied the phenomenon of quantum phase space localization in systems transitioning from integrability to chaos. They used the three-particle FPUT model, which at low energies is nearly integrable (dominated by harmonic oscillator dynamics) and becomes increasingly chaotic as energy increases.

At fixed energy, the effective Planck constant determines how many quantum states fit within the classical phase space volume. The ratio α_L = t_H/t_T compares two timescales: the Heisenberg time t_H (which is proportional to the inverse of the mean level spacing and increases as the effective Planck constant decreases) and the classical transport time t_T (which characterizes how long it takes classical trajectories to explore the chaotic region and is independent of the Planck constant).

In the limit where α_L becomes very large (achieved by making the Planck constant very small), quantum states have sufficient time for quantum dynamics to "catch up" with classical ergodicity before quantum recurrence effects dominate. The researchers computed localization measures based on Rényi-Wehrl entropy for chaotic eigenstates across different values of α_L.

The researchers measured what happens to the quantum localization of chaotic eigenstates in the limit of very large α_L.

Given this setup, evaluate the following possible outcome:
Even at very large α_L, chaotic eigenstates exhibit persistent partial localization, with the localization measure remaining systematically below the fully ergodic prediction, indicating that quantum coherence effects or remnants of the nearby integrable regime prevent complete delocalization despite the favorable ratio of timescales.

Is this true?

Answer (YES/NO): NO